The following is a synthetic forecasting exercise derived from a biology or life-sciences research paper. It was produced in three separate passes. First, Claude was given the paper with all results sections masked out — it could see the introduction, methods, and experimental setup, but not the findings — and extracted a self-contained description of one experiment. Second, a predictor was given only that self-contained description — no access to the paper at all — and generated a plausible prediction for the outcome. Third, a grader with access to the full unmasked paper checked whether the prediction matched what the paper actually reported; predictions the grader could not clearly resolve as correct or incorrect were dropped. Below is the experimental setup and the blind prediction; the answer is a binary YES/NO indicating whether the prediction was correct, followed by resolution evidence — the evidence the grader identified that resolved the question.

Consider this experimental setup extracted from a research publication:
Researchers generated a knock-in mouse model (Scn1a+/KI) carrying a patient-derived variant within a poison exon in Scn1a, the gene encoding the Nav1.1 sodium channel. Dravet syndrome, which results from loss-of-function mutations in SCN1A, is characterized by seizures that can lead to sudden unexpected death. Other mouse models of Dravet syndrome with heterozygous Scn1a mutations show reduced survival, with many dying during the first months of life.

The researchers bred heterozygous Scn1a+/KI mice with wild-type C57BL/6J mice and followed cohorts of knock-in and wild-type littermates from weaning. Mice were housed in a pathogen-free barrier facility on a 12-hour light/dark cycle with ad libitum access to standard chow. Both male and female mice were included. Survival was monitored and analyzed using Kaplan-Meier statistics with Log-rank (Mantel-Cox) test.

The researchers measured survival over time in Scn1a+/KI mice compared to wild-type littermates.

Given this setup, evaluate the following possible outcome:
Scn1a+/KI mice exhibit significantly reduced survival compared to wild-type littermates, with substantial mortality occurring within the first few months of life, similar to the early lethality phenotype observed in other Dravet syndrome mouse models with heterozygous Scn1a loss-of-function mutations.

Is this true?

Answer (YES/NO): YES